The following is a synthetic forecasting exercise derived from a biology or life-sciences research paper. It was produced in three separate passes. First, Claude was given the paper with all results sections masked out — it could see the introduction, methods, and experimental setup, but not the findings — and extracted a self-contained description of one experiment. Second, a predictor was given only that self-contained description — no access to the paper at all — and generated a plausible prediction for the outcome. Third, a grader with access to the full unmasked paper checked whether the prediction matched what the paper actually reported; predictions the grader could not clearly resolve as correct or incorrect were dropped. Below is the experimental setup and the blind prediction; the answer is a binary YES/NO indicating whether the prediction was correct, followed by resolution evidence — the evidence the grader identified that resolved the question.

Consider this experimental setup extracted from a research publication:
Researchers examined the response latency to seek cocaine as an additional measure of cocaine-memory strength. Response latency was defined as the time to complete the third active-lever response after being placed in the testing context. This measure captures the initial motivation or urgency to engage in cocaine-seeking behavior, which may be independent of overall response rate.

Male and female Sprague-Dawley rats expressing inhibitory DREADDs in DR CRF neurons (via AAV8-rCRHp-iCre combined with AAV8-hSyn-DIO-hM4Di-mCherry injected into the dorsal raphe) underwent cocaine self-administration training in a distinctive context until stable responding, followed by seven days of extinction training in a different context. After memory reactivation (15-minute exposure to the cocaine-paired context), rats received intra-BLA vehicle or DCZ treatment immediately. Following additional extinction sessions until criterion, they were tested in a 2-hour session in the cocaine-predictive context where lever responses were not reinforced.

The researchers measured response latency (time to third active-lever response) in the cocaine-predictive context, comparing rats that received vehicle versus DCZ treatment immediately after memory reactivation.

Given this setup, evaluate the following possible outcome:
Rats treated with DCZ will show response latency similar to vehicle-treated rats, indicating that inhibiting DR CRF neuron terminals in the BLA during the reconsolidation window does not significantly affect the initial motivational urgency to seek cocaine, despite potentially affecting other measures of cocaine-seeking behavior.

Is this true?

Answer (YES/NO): NO